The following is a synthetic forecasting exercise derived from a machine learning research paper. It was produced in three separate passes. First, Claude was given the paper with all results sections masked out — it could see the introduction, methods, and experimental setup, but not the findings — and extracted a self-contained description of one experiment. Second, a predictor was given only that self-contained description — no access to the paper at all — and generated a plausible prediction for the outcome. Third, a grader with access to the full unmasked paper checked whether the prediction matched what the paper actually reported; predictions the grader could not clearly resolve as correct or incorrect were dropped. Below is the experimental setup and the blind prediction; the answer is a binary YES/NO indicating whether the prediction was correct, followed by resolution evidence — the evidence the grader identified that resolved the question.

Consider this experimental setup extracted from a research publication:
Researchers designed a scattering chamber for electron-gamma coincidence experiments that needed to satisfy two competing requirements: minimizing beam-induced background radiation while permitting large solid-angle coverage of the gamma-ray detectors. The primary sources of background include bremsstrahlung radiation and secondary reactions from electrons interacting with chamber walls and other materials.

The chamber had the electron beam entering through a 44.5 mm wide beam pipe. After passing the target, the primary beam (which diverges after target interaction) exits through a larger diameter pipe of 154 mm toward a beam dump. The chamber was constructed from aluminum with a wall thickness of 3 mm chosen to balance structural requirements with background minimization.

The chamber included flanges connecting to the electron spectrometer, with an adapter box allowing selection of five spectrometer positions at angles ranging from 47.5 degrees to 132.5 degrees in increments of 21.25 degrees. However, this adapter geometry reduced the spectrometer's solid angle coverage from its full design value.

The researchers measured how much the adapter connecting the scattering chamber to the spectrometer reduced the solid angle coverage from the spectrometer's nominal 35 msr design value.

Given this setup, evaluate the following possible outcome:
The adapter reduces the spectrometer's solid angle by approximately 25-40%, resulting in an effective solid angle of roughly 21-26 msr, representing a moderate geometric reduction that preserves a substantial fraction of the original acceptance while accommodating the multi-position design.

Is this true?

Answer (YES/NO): YES